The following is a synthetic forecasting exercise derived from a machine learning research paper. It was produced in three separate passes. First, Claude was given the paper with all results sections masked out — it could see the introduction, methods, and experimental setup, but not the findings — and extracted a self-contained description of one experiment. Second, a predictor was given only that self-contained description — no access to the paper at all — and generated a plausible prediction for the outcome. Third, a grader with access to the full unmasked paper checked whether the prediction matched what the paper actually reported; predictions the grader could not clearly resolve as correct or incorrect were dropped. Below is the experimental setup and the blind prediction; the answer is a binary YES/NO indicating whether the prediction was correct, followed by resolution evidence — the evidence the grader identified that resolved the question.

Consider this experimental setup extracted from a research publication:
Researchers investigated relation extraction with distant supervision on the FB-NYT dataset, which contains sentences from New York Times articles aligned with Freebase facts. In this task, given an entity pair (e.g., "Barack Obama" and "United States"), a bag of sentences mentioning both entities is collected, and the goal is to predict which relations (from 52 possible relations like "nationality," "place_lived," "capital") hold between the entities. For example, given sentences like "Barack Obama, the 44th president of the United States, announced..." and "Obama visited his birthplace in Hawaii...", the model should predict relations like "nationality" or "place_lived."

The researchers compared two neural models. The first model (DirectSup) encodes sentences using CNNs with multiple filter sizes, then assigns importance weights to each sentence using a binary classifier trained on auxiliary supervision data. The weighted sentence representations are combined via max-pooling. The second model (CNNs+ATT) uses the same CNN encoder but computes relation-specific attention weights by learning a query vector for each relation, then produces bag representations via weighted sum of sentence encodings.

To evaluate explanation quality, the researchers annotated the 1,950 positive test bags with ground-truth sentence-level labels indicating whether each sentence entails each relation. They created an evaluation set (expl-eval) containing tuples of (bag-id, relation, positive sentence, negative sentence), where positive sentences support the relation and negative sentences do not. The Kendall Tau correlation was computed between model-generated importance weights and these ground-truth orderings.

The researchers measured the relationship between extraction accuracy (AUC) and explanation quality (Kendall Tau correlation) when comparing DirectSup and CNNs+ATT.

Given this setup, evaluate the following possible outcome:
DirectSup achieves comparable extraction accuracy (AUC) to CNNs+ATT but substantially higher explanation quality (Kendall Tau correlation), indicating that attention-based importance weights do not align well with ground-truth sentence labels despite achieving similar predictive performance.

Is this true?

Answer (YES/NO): NO